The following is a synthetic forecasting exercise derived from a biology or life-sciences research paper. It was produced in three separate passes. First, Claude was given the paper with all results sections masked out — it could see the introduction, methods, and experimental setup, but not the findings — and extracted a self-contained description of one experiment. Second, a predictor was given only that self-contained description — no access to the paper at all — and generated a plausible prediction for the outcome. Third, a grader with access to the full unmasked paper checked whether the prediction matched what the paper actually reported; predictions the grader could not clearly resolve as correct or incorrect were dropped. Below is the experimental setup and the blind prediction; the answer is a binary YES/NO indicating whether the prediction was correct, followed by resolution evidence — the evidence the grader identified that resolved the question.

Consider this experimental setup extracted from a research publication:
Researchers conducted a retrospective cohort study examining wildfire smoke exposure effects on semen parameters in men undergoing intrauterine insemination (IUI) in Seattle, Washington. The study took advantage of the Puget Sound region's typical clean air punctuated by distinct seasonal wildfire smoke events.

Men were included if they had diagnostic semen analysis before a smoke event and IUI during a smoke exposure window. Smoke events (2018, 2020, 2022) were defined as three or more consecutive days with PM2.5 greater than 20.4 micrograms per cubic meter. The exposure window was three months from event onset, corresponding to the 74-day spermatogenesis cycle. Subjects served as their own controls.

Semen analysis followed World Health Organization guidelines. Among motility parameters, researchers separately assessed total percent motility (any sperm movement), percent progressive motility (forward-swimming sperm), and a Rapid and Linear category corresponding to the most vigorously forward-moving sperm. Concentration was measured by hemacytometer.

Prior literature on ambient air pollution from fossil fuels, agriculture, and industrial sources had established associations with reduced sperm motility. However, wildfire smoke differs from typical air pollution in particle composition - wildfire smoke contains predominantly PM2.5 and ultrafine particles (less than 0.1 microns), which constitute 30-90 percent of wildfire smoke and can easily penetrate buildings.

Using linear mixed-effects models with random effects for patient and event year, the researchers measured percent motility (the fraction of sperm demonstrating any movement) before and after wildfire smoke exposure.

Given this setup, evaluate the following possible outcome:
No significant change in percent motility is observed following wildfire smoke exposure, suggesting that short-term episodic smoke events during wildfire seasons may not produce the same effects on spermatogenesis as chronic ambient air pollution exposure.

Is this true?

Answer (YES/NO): YES